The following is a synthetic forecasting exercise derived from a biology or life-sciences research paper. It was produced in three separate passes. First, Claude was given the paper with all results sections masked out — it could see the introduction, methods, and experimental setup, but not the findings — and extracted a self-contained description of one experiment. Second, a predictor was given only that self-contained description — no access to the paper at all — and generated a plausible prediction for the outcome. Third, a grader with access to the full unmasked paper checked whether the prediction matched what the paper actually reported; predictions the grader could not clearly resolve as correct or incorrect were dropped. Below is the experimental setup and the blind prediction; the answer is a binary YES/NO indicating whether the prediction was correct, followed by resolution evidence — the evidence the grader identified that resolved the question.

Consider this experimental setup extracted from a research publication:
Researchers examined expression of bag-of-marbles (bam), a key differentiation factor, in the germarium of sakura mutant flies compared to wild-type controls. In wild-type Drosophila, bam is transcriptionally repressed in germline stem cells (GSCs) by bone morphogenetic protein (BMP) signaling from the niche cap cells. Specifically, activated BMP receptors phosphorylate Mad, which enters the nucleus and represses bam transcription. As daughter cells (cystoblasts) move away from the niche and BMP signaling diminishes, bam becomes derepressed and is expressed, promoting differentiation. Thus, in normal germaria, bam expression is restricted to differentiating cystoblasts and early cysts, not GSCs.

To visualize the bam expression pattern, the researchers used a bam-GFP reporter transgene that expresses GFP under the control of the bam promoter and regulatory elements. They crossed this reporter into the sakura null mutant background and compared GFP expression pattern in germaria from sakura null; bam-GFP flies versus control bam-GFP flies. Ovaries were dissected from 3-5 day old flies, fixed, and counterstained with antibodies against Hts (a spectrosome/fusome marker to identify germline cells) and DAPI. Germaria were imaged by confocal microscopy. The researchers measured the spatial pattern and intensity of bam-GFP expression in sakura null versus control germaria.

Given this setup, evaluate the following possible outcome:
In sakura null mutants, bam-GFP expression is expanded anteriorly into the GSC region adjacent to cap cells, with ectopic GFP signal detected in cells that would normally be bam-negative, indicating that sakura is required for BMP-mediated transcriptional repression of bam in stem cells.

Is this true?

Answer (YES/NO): YES